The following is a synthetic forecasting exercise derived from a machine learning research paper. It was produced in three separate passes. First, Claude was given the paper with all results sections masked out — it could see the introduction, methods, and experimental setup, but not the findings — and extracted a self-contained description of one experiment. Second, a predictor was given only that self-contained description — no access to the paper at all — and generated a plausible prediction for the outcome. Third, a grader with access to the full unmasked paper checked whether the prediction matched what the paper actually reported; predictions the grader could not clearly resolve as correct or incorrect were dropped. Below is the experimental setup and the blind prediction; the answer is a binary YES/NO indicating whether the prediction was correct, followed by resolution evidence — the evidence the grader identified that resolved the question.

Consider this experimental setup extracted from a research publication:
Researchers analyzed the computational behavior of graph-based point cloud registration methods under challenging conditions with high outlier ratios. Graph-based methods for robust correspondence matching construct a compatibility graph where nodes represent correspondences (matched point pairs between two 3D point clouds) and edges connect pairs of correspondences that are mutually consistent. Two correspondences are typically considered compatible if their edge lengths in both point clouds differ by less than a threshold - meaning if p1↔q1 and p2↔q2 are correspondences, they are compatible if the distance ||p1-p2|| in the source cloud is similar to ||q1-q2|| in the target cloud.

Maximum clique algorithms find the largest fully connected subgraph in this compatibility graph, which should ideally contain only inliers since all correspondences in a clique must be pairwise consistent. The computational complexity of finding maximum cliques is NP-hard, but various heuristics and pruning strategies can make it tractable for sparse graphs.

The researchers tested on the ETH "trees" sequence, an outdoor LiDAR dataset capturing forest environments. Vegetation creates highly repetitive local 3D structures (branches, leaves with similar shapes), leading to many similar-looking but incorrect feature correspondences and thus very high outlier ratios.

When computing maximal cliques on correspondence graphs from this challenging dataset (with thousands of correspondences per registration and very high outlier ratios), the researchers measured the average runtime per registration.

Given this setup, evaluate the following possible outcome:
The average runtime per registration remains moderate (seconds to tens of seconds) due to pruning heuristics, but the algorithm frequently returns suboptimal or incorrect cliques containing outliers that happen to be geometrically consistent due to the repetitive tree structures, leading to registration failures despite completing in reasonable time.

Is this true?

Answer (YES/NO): NO